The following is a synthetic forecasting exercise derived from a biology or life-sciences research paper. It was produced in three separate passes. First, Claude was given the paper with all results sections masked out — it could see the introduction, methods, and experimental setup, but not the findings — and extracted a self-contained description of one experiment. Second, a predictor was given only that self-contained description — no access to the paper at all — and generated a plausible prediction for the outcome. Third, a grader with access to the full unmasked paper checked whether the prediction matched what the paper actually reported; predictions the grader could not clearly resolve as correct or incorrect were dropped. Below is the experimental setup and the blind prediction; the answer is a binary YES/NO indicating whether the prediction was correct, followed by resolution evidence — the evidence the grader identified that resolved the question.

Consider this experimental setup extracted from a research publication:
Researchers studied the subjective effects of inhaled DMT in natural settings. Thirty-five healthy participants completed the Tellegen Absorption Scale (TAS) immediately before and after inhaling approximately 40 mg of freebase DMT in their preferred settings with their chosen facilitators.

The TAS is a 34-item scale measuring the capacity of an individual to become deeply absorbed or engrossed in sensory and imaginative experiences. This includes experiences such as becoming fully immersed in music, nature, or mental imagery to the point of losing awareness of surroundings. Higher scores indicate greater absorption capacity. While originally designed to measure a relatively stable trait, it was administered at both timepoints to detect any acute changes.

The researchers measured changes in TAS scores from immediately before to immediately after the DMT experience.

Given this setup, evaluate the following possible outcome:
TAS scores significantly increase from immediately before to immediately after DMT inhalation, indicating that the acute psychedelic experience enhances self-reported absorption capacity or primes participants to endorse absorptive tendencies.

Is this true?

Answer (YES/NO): YES